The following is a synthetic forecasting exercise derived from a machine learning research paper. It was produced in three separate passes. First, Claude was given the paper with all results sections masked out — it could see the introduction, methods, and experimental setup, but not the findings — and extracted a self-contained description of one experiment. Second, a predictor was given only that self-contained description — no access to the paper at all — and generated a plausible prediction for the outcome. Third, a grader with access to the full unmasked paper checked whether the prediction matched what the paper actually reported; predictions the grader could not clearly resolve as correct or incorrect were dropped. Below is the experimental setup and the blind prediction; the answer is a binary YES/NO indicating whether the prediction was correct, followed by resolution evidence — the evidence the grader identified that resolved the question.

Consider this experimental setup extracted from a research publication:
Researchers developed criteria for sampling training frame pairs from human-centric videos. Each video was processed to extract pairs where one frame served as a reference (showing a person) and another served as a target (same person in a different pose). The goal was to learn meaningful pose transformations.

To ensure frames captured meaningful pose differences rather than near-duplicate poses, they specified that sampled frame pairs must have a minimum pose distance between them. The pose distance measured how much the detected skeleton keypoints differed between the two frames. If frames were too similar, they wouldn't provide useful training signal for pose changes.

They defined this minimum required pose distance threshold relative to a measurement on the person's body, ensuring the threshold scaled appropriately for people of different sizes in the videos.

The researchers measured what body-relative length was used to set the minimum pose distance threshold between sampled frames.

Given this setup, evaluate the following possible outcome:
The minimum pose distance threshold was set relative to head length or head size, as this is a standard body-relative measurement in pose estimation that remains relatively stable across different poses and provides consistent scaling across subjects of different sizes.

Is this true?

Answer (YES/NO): NO